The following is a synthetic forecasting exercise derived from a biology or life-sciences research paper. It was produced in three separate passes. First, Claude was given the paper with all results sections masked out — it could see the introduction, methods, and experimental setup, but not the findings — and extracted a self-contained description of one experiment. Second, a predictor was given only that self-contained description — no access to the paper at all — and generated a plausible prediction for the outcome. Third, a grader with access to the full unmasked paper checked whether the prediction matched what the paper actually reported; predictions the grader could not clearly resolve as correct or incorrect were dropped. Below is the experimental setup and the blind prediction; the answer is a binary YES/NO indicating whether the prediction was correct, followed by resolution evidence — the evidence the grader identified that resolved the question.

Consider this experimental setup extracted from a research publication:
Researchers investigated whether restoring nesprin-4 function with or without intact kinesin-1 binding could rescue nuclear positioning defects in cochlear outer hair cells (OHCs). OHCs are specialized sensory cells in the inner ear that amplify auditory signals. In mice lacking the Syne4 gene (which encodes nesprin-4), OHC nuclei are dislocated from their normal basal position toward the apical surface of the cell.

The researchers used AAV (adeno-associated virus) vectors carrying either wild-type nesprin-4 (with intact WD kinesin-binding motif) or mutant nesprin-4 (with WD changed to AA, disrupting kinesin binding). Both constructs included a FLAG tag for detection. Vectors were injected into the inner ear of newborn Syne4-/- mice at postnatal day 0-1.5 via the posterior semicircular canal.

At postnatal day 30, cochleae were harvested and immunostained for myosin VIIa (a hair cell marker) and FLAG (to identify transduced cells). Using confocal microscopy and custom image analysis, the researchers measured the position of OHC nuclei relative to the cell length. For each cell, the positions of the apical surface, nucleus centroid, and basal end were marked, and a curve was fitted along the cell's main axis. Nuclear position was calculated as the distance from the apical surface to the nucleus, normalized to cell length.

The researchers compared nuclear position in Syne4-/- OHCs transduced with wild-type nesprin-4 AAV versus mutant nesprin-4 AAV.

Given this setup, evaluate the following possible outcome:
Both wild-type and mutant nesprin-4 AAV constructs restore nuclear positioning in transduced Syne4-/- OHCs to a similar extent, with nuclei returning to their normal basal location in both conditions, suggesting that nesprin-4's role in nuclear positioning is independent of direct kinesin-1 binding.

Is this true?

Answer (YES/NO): NO